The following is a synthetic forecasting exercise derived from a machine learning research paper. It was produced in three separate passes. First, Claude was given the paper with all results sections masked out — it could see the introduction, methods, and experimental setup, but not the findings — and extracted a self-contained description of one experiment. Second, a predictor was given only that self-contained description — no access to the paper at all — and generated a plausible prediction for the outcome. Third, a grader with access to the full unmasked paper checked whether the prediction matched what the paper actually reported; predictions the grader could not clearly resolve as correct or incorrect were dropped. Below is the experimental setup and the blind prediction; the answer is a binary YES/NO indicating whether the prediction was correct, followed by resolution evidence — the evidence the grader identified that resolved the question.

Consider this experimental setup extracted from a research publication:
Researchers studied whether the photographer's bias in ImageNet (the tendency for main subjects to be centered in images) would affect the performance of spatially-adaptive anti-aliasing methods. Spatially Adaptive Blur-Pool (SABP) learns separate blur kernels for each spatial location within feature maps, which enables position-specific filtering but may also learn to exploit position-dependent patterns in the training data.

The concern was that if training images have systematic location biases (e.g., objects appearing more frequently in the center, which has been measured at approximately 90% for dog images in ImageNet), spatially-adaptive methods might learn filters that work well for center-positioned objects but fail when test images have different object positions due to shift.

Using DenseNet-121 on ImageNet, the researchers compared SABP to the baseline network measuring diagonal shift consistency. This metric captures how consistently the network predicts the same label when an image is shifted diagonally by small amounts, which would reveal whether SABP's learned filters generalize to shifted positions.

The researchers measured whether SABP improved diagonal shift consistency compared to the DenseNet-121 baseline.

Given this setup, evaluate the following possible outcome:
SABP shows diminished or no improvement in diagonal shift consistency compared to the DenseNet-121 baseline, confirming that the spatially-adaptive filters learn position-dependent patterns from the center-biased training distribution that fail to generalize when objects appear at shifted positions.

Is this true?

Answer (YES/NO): YES